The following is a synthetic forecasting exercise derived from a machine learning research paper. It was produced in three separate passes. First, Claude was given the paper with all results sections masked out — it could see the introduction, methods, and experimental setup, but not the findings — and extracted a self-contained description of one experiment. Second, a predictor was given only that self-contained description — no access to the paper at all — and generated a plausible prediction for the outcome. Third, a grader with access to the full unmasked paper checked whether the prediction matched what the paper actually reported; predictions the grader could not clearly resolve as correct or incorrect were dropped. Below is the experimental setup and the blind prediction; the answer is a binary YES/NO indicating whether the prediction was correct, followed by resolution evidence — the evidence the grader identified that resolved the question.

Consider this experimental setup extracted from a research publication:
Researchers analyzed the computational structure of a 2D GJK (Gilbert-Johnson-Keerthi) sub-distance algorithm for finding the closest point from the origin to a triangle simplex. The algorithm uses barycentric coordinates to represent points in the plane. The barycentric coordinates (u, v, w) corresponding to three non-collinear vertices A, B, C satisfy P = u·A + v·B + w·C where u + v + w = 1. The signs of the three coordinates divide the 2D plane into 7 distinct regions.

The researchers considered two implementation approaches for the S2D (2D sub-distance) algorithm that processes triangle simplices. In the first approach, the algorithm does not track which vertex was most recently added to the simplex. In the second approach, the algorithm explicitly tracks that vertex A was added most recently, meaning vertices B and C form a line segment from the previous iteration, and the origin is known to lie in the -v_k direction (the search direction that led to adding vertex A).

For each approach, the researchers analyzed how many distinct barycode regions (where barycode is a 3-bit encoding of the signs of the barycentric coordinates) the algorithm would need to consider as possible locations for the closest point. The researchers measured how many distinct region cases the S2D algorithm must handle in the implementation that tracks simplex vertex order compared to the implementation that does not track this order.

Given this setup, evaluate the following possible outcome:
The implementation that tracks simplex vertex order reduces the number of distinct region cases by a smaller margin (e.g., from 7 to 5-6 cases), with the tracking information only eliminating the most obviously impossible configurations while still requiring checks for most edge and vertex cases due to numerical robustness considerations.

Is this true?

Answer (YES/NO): NO